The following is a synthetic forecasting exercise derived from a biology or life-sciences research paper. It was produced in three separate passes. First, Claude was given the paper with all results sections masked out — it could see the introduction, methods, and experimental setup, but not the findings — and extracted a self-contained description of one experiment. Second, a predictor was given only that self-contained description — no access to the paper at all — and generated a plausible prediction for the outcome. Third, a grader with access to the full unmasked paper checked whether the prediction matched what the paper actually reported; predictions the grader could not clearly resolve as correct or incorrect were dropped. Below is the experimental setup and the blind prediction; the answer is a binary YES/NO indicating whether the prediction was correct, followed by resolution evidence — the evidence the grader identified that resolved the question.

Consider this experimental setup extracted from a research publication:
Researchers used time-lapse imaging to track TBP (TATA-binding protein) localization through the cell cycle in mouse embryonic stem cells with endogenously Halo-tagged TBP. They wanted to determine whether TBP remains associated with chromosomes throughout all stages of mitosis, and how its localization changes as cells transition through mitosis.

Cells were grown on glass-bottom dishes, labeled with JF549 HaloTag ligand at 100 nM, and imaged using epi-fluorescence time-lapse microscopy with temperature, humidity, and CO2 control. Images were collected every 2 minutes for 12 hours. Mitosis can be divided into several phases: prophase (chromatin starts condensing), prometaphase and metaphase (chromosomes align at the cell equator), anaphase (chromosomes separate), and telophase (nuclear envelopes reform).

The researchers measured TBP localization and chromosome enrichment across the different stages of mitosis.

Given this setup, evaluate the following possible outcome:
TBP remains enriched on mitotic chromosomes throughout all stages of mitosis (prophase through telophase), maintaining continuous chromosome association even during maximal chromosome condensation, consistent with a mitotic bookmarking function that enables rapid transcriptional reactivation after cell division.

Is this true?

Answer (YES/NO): YES